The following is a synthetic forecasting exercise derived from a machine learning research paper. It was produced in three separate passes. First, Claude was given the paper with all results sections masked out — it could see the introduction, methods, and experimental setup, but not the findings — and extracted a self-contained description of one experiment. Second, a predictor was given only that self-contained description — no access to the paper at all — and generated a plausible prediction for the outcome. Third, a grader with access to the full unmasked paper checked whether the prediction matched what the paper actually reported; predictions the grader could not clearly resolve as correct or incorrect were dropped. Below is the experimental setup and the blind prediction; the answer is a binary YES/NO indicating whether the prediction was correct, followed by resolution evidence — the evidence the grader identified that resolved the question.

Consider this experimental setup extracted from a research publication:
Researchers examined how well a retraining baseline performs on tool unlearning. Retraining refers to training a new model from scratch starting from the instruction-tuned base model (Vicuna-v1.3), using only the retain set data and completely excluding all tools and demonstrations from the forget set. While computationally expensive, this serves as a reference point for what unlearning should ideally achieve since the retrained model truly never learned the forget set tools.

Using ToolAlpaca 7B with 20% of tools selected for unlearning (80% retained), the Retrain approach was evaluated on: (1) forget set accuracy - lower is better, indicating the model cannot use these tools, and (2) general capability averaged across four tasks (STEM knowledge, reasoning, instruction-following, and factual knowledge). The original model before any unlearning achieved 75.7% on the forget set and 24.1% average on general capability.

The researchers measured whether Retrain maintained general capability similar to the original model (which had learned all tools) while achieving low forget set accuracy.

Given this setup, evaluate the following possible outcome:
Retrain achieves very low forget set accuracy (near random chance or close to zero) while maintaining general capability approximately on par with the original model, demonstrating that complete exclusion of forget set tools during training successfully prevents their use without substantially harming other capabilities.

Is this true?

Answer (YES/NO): NO